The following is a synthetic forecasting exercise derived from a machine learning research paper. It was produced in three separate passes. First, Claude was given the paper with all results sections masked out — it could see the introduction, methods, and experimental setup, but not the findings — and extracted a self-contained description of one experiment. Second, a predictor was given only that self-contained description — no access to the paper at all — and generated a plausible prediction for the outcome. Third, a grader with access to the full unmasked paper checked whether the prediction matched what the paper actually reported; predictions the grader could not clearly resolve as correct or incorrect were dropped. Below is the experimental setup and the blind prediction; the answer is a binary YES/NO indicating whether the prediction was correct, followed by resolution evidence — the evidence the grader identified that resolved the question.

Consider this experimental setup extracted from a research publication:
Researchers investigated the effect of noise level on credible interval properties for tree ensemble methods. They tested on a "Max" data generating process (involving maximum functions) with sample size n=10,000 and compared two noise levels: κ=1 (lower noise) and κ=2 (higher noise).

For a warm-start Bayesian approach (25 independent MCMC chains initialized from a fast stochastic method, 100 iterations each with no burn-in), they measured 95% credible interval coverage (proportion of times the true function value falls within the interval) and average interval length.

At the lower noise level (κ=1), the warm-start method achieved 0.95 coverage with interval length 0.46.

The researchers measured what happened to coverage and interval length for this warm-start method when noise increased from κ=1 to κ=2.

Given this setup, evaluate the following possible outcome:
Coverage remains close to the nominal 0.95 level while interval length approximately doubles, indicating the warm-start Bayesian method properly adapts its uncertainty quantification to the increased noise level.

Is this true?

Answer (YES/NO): NO